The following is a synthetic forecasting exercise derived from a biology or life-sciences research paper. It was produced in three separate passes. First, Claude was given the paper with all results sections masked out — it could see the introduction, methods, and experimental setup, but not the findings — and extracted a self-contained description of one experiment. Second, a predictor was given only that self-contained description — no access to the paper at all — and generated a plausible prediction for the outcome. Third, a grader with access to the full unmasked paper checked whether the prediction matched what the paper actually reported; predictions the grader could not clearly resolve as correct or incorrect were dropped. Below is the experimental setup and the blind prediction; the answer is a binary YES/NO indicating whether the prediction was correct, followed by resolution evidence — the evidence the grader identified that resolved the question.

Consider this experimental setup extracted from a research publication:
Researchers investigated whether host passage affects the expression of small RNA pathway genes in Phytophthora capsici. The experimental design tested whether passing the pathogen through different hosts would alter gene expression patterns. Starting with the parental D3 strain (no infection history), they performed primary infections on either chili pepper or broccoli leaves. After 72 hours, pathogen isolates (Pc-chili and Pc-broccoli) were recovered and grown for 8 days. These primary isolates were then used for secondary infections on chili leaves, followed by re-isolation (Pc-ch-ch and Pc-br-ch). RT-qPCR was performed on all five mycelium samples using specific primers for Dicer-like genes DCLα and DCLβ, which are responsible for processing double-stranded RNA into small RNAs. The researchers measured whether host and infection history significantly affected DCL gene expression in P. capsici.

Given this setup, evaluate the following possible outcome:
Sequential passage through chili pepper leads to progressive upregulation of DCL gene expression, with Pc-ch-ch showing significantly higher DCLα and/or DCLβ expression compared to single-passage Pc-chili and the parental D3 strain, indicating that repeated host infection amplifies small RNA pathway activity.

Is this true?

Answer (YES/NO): NO